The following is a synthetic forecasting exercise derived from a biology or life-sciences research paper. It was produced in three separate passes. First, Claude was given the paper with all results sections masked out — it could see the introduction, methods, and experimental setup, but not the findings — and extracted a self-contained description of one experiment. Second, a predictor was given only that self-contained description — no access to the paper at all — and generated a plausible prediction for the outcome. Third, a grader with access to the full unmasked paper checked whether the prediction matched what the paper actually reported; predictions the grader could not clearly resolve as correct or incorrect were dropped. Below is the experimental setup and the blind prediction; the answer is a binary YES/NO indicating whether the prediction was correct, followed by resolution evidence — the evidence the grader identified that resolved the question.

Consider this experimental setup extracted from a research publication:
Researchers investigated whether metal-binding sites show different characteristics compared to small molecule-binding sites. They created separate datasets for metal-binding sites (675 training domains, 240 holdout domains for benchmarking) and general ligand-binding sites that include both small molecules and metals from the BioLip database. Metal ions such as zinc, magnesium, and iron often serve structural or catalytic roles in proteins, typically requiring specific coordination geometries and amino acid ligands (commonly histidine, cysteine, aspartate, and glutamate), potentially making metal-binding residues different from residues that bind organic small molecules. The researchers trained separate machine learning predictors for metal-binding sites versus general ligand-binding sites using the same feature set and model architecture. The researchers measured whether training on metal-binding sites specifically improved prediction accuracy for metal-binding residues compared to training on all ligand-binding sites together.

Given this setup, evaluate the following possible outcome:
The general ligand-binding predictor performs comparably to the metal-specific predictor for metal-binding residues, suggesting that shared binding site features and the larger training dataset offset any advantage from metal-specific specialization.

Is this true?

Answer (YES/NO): NO